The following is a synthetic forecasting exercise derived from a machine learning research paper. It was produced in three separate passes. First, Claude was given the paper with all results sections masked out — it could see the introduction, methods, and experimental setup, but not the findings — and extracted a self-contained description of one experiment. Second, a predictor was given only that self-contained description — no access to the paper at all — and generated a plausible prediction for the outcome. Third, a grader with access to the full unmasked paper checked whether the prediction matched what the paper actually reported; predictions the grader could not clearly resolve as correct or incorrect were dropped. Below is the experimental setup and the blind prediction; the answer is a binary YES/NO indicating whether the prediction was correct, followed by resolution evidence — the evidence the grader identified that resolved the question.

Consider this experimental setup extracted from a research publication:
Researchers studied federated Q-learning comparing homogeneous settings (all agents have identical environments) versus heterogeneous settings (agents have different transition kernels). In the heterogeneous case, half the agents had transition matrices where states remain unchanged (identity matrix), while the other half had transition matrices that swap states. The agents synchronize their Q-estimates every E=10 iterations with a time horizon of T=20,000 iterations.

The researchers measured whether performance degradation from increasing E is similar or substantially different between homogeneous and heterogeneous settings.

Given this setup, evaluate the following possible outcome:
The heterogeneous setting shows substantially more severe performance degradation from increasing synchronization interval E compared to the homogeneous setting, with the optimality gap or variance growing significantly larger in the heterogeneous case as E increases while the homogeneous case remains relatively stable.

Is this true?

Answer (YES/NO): YES